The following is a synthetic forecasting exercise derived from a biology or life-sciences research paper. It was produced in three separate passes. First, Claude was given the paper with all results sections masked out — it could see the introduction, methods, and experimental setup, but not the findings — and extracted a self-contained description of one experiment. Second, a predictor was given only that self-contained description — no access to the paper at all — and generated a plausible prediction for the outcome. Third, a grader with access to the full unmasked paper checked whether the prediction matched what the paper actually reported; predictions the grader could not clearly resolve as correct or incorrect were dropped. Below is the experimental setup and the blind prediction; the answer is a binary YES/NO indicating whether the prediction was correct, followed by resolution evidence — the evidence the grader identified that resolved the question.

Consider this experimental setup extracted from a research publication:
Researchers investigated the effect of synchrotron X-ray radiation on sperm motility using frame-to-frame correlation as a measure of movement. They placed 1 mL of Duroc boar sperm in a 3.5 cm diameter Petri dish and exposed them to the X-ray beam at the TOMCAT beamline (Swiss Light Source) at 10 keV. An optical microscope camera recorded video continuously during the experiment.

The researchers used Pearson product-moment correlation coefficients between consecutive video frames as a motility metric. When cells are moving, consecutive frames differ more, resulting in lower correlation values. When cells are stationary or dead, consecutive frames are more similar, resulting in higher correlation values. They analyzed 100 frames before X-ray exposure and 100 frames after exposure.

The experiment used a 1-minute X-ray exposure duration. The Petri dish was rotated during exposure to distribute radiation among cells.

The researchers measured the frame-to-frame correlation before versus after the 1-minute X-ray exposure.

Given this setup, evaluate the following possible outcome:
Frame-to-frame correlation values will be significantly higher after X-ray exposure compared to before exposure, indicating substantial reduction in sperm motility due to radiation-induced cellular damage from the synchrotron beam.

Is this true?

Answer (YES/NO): NO